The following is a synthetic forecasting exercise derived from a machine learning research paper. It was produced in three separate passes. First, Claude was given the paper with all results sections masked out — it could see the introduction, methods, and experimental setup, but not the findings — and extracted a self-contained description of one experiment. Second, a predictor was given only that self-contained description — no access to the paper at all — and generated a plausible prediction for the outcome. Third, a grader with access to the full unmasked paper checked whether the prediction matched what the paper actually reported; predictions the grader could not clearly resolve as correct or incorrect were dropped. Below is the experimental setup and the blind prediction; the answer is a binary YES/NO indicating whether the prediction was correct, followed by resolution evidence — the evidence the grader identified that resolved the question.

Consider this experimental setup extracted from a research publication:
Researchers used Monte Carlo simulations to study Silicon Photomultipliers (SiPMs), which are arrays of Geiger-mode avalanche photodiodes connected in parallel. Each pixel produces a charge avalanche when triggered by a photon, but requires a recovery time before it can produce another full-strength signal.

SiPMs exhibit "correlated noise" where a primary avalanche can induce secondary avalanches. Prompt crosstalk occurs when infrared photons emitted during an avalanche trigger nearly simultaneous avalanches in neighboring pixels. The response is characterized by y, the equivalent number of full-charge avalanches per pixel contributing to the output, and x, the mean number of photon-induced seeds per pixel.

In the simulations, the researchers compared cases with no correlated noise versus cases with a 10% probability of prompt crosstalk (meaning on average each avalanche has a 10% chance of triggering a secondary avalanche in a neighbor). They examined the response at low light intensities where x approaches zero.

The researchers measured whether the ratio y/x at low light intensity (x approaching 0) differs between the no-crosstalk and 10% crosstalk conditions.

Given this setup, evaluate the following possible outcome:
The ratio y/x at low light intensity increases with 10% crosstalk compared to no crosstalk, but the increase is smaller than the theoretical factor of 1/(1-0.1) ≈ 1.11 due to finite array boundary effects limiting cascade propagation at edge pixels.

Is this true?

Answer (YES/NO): YES